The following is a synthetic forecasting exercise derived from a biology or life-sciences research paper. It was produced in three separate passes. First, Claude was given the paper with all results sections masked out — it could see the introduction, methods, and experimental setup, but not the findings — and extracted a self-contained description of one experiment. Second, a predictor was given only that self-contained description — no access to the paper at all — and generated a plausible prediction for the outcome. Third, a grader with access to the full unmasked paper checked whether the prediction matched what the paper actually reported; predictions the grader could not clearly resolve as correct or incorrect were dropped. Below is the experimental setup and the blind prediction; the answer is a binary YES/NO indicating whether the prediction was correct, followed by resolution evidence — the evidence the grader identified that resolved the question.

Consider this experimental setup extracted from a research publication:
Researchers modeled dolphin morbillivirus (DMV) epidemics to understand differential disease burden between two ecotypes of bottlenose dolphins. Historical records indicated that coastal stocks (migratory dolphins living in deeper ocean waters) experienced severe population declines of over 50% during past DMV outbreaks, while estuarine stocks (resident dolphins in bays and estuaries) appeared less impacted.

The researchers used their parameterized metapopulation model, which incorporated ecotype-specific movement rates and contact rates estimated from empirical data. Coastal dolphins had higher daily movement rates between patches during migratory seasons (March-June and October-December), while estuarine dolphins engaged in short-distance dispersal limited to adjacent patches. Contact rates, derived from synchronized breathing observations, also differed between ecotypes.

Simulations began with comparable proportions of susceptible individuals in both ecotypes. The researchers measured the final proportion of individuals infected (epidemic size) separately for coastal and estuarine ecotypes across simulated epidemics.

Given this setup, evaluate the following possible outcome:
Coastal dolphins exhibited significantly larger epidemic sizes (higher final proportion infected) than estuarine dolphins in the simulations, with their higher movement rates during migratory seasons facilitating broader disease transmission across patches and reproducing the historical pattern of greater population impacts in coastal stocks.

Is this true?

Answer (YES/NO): NO